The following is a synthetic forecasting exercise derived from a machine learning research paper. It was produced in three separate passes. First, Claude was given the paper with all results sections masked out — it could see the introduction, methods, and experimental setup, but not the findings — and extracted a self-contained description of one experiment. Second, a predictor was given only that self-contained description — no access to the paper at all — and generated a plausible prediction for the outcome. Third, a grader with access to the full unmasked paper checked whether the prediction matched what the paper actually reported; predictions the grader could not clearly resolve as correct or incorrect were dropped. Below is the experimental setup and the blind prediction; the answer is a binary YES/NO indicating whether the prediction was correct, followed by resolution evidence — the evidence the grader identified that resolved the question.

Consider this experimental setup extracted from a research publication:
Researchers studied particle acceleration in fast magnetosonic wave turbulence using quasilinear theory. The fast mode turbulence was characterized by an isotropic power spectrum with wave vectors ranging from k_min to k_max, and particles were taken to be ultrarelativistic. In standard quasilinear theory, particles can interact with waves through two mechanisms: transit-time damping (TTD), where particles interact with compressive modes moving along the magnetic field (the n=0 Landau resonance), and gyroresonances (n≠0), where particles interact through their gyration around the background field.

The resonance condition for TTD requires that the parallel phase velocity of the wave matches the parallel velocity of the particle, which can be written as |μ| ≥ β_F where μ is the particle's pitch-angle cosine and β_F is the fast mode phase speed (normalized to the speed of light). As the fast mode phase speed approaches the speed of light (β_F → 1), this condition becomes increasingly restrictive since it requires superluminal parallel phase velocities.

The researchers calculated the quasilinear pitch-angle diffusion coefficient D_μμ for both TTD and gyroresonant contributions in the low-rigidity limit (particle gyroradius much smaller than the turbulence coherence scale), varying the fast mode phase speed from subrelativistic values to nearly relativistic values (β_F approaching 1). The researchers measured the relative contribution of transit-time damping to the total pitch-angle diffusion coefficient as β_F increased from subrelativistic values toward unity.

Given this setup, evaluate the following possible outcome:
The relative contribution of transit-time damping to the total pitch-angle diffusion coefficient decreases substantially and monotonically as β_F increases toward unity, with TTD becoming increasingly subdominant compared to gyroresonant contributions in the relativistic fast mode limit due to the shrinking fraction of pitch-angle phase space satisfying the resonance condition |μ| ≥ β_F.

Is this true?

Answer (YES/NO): YES